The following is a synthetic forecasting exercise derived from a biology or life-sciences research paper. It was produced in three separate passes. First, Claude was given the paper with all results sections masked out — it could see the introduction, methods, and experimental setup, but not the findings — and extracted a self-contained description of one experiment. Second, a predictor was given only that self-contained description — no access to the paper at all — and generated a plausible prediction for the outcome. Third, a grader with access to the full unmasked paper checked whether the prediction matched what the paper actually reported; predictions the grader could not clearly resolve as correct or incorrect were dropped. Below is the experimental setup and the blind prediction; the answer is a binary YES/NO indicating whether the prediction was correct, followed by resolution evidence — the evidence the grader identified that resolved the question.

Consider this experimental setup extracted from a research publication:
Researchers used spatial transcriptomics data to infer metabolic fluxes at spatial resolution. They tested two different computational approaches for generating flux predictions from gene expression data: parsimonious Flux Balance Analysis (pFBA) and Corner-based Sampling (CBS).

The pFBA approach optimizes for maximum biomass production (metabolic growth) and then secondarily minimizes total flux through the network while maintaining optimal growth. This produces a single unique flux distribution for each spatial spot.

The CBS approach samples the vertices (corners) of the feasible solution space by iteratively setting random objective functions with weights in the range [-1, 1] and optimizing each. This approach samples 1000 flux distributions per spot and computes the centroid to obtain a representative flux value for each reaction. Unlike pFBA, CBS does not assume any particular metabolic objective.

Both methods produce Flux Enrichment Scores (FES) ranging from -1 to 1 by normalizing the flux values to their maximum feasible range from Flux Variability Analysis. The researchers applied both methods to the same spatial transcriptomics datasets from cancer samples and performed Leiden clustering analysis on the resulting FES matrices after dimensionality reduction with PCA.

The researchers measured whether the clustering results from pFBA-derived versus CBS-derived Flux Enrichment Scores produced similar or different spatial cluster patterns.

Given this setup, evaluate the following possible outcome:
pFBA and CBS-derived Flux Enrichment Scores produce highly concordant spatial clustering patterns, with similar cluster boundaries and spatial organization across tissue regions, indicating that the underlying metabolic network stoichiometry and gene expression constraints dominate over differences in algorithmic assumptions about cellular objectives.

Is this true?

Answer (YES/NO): NO